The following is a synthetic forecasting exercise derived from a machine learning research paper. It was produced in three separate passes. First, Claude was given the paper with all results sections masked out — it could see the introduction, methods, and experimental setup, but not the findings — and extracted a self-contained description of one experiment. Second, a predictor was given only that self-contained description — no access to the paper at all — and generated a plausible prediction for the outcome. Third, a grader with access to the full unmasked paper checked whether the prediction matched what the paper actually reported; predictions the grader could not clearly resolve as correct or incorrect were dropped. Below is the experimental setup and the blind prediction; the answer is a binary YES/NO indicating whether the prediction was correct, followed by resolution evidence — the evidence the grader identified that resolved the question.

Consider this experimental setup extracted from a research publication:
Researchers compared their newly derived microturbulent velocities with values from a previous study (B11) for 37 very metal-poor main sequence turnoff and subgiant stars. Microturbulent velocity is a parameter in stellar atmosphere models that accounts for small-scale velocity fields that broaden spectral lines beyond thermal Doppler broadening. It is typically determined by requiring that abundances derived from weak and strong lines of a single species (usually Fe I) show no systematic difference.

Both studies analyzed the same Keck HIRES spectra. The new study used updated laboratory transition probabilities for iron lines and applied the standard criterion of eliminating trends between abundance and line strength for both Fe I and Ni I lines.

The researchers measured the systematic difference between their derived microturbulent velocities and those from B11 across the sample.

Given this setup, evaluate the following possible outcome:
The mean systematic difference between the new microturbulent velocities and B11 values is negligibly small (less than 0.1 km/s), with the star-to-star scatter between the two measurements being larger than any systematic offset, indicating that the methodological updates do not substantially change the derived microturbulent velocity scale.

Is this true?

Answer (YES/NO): NO